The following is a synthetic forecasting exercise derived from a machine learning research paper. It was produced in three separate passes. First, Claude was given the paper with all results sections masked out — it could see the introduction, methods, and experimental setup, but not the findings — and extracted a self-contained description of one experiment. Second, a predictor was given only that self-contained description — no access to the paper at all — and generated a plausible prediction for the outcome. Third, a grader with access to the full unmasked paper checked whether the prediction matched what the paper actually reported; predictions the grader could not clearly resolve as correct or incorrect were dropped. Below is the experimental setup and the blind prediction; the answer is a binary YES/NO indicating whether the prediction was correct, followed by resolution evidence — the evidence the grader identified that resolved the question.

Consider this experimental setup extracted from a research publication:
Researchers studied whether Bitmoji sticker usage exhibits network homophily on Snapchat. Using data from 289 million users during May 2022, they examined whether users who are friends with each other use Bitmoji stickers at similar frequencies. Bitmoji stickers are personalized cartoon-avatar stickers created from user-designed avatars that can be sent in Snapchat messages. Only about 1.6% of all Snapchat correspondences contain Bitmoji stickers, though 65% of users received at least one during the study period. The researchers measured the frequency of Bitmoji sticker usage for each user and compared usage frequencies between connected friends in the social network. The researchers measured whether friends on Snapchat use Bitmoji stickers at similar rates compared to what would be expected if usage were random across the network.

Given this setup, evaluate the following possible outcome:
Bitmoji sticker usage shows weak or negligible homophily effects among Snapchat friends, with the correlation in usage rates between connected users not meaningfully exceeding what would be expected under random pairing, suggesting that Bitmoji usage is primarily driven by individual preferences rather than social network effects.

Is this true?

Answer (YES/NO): NO